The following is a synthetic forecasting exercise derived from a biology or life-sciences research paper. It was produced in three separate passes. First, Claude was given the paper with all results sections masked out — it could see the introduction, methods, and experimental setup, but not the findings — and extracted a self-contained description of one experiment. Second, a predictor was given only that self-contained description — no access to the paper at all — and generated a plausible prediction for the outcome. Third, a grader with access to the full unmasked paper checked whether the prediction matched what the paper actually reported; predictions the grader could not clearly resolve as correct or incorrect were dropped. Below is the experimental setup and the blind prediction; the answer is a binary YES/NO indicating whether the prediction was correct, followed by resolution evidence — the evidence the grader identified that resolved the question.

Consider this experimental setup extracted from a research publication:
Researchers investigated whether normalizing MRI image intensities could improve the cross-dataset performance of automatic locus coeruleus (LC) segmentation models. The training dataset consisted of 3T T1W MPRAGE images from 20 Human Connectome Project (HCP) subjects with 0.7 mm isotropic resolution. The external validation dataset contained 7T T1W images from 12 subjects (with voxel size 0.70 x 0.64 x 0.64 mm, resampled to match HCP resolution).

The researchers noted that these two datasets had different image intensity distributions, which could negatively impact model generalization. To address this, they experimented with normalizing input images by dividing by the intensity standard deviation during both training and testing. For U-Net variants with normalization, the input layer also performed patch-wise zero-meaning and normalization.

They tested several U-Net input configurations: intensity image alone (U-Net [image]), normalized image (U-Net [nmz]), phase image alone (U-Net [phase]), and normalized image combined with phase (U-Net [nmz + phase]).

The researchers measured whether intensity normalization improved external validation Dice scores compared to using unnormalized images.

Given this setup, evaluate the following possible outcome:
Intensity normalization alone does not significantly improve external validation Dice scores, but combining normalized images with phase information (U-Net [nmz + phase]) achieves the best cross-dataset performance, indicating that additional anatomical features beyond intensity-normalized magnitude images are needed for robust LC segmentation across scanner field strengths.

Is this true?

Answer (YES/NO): NO